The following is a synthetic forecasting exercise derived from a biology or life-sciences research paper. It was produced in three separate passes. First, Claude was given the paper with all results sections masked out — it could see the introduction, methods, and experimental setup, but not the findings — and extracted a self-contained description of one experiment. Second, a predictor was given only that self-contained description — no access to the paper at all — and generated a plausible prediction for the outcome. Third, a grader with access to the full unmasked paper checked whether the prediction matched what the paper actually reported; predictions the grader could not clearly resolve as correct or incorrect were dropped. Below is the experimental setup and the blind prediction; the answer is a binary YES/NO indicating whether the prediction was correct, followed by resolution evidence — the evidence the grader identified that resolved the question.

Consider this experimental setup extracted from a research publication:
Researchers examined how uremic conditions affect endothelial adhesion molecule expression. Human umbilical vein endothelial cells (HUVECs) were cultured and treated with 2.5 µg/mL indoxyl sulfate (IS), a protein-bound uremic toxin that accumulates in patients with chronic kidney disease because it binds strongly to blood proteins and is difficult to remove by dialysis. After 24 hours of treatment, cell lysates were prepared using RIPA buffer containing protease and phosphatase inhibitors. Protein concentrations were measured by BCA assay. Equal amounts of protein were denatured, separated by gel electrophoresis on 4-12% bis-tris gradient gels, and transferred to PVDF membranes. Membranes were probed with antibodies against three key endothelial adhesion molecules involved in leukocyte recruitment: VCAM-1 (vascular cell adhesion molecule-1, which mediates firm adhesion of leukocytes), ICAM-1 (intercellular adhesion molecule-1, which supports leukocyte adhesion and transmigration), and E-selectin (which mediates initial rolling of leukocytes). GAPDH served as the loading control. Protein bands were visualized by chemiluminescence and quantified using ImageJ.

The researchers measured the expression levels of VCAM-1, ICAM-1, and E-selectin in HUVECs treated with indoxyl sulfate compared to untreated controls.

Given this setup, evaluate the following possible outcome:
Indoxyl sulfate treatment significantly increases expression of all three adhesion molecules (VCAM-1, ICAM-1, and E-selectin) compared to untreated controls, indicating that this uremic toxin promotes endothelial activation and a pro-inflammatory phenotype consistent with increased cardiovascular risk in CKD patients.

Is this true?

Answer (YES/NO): NO